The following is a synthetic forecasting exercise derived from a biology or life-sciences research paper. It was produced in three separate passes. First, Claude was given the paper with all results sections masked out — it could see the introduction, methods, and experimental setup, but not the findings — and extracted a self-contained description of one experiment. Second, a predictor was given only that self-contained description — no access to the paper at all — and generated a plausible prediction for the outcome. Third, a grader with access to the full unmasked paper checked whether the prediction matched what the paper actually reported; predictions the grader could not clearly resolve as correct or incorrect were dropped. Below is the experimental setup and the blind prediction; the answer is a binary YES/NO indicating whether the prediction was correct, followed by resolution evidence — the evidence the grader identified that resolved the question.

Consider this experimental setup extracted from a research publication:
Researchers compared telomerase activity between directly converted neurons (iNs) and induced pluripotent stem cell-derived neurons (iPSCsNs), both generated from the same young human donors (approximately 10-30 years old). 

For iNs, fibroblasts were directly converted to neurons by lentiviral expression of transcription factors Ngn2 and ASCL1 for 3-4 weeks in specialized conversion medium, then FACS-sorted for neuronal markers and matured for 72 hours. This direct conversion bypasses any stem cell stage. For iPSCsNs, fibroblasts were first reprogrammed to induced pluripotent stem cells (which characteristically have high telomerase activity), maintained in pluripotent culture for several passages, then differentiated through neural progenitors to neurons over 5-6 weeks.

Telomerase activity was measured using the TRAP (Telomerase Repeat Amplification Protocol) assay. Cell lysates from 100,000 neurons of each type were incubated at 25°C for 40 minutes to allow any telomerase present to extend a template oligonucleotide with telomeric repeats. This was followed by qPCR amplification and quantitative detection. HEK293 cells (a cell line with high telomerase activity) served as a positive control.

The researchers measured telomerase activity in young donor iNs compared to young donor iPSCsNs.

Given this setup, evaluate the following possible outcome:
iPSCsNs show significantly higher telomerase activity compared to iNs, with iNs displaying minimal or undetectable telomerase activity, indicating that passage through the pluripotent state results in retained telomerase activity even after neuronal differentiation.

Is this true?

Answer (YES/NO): NO